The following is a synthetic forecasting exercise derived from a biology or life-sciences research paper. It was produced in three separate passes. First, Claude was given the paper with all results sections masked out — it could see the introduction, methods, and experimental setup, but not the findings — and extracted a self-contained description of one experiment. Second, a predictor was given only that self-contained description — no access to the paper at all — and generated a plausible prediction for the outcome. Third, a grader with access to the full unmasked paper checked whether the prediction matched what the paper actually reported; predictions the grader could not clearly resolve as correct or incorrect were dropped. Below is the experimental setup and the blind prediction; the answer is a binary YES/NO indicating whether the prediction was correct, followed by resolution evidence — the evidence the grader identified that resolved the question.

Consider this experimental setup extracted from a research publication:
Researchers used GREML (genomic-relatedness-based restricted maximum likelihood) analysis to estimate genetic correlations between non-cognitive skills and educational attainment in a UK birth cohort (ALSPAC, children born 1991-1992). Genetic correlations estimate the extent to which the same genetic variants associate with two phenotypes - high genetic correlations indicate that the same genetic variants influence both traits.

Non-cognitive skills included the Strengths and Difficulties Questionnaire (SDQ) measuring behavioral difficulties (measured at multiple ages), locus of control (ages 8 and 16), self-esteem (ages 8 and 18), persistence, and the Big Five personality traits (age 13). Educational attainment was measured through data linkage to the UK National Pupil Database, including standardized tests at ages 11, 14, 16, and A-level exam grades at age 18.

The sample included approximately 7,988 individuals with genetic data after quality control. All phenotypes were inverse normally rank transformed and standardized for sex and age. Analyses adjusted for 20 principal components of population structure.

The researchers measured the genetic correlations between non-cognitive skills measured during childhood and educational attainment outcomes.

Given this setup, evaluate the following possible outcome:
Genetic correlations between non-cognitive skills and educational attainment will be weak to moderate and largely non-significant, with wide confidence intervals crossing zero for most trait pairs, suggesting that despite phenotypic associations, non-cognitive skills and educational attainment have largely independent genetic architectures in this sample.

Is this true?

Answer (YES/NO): NO